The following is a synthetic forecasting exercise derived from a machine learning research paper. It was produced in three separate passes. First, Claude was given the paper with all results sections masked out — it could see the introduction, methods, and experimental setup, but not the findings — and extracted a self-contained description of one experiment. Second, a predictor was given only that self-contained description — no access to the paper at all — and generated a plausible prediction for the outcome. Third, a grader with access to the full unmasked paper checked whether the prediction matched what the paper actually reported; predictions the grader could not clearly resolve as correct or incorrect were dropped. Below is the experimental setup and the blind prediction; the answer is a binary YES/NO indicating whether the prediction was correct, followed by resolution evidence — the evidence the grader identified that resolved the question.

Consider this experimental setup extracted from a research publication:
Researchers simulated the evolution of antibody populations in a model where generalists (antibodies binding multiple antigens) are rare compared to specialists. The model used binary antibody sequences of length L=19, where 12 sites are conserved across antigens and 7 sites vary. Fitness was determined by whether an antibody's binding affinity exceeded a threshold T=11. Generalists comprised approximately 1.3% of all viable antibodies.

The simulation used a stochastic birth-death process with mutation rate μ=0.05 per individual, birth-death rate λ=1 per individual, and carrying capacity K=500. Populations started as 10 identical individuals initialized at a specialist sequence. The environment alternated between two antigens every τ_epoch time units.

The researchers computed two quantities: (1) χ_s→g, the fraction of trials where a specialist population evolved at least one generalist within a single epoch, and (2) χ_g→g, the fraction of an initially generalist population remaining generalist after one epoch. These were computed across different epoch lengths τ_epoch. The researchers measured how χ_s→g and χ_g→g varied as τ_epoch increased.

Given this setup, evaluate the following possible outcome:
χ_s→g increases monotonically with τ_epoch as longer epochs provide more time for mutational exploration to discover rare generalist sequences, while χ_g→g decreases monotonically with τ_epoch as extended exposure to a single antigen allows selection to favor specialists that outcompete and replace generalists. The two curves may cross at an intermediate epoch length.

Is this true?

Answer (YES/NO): YES